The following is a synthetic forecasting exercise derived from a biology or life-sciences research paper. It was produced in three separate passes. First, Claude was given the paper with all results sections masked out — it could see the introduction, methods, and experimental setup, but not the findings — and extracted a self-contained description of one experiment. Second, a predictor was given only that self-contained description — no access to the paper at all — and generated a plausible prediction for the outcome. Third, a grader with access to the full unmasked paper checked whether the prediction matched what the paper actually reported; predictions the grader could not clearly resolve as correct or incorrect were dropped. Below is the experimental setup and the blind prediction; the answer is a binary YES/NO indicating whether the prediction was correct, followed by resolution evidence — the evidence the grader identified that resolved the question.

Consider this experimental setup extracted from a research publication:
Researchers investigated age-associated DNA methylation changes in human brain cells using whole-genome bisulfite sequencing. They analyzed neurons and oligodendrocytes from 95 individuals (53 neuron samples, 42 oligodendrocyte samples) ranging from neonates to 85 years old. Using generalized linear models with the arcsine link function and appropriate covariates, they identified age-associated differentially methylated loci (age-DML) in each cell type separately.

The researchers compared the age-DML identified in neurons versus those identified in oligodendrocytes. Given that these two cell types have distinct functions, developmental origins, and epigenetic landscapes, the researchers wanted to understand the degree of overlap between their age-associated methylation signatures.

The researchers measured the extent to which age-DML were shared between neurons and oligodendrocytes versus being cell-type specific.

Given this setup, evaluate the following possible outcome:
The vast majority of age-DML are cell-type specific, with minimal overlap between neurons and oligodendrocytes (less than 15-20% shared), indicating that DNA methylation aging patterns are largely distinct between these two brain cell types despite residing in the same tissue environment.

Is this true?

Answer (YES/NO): YES